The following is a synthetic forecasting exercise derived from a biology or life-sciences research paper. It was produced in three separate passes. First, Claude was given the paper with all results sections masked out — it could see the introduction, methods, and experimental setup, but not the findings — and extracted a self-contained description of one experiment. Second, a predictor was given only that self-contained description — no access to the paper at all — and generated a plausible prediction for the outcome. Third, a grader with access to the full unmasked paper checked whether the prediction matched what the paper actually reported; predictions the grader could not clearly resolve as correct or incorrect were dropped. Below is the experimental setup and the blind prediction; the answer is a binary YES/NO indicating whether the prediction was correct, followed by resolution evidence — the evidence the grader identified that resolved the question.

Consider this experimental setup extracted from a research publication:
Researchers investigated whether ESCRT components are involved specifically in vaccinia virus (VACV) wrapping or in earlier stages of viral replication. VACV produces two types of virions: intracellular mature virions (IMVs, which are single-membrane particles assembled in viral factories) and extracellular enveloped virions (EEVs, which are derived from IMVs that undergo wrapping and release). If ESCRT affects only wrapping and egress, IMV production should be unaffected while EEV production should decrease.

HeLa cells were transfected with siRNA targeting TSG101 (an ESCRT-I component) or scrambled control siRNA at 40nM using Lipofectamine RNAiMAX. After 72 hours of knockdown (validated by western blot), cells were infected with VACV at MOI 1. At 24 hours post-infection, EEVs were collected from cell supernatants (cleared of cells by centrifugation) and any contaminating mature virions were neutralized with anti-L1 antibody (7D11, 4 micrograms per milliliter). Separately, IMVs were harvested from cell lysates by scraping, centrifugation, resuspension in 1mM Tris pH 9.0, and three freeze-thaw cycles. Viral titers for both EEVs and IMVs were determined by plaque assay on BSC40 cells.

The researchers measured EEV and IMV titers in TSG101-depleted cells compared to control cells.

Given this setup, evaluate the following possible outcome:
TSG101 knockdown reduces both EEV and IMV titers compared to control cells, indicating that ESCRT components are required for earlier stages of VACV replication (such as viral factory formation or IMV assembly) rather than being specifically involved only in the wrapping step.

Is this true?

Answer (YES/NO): NO